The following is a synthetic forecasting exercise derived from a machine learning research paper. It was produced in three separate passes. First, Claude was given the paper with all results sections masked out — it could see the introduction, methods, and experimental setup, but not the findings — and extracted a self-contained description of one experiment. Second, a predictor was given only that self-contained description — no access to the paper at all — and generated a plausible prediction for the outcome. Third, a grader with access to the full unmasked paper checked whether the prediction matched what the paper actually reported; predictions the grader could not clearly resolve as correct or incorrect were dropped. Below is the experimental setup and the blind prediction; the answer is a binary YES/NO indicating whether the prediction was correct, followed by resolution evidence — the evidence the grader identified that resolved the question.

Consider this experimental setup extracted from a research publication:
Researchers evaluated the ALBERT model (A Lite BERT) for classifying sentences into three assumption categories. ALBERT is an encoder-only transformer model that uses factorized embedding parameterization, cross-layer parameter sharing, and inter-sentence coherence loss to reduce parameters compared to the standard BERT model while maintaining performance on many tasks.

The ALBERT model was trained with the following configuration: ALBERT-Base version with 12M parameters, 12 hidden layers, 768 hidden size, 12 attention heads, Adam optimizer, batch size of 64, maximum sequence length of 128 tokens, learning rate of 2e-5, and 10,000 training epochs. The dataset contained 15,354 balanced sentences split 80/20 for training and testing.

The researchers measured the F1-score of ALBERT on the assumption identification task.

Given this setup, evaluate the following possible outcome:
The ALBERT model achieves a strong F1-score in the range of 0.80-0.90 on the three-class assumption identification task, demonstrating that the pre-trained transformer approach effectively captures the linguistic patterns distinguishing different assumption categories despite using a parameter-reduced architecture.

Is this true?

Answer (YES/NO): NO